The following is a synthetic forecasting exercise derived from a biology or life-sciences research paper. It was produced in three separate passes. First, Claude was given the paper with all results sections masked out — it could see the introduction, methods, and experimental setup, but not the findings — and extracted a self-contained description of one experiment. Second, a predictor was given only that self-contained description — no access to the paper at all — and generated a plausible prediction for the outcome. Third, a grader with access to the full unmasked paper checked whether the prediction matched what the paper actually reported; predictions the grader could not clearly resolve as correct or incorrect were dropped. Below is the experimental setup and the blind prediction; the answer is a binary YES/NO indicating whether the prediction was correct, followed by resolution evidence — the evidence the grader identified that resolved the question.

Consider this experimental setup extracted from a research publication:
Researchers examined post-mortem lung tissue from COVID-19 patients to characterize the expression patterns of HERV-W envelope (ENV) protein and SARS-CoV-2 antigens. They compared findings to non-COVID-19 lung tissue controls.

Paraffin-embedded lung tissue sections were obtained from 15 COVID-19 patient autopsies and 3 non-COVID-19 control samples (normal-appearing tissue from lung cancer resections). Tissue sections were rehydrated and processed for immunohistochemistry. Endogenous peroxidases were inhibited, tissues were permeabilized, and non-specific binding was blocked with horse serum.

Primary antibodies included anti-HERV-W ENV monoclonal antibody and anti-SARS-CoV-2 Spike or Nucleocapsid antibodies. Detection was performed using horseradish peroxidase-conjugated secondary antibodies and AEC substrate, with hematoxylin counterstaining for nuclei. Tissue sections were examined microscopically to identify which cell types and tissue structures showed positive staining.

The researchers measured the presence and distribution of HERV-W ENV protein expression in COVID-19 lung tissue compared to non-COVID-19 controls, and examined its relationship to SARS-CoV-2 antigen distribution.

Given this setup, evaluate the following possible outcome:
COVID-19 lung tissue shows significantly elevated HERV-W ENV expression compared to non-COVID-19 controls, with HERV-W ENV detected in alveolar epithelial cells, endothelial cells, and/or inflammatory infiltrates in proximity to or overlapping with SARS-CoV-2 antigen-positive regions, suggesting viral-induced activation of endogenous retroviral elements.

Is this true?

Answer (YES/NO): NO